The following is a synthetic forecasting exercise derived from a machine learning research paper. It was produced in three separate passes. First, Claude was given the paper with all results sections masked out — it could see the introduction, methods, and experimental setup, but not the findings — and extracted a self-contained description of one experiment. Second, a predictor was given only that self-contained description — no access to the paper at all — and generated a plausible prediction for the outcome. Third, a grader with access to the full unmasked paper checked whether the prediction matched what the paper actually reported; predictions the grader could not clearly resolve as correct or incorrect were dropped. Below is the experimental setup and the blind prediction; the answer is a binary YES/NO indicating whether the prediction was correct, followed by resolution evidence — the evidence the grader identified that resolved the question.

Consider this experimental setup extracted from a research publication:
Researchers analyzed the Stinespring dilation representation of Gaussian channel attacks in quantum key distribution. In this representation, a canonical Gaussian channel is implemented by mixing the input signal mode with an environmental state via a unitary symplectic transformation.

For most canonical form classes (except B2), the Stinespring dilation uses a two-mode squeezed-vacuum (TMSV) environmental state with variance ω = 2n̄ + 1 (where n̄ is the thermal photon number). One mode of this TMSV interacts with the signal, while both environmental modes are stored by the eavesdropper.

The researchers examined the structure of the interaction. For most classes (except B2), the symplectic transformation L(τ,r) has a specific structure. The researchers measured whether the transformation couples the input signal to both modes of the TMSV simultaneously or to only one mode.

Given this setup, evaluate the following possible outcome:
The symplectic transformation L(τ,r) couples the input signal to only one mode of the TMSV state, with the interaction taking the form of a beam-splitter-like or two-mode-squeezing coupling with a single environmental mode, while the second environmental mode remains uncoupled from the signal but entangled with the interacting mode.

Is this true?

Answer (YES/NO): YES